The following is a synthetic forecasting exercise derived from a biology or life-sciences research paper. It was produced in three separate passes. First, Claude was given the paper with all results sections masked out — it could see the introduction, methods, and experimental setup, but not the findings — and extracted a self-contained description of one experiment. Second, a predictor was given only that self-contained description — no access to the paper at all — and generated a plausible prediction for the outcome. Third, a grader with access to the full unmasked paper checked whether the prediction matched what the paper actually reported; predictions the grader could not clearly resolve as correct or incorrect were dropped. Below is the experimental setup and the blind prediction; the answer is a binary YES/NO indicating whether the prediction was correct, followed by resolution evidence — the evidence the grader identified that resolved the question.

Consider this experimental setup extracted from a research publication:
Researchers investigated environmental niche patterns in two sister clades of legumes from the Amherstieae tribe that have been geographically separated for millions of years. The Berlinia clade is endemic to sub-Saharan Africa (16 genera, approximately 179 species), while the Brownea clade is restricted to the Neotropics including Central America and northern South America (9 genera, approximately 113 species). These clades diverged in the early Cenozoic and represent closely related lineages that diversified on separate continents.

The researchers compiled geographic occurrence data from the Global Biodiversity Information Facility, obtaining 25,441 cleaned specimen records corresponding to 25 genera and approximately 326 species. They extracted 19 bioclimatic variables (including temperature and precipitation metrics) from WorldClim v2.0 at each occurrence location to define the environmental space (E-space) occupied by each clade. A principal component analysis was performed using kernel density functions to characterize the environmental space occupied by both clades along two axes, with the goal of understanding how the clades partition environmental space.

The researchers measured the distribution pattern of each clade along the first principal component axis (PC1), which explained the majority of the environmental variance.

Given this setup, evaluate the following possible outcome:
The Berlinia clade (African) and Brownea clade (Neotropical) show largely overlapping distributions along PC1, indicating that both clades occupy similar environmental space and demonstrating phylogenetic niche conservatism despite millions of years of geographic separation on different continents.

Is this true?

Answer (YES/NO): NO